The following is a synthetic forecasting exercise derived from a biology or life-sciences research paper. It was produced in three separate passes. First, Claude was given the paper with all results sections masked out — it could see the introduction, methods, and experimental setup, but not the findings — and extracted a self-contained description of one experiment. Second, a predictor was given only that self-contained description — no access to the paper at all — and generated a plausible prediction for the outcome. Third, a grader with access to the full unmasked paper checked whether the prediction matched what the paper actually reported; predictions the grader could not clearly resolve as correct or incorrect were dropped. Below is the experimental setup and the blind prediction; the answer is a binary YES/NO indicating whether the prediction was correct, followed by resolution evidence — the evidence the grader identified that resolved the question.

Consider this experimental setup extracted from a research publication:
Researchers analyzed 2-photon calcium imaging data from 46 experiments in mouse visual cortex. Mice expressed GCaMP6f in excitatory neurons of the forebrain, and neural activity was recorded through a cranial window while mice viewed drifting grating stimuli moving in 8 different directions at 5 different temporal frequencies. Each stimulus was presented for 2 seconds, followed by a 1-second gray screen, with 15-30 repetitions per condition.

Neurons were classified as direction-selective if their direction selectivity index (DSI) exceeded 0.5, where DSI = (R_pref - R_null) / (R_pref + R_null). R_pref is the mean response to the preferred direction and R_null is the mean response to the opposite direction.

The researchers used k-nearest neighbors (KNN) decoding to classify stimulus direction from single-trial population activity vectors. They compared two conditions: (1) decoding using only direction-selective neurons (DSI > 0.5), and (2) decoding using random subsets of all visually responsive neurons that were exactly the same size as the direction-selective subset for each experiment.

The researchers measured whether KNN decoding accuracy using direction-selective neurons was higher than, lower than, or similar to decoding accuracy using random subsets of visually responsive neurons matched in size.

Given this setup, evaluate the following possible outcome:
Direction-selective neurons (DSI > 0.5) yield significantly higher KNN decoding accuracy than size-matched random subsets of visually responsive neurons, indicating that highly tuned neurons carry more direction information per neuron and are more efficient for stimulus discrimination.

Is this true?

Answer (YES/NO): NO